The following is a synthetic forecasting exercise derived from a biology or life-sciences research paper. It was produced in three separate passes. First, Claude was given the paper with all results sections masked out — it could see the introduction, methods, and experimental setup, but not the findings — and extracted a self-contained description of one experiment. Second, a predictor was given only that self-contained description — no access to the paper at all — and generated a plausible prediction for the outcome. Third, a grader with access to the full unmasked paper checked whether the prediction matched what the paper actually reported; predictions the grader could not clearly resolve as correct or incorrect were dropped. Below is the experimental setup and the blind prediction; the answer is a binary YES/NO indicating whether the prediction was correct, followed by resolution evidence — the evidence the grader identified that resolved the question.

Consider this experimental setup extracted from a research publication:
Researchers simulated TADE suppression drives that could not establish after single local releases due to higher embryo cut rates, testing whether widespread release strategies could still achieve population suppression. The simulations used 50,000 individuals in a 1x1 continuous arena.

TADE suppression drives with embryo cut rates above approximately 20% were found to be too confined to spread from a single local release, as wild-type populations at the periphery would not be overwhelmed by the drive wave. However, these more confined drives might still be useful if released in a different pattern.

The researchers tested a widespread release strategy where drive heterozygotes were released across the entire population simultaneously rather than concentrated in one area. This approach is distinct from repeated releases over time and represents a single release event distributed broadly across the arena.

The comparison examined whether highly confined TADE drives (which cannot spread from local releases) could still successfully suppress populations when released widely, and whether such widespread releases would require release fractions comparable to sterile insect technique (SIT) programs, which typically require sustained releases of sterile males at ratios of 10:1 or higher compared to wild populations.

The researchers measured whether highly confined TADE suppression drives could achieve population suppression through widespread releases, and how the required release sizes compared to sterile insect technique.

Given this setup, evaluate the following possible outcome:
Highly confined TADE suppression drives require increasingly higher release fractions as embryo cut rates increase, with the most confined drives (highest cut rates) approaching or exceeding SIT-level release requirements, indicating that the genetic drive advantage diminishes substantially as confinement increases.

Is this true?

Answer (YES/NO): NO